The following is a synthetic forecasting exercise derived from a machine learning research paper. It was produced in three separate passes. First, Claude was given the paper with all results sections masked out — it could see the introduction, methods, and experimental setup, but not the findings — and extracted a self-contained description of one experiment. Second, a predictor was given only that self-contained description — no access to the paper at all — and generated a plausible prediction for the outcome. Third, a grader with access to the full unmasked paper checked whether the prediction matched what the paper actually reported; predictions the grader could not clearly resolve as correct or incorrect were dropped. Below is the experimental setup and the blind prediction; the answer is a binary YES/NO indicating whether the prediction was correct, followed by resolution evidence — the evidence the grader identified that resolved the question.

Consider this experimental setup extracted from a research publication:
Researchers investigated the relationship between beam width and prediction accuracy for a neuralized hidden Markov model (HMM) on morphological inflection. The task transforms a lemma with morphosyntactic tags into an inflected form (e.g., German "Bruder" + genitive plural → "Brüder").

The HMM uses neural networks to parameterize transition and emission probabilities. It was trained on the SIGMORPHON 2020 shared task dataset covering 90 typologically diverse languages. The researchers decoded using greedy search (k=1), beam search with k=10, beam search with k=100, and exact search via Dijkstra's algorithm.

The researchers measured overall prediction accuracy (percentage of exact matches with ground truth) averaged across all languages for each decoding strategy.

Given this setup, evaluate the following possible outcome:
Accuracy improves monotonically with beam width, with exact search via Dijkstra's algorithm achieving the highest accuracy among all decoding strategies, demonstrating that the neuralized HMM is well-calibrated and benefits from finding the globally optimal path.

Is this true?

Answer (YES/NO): NO